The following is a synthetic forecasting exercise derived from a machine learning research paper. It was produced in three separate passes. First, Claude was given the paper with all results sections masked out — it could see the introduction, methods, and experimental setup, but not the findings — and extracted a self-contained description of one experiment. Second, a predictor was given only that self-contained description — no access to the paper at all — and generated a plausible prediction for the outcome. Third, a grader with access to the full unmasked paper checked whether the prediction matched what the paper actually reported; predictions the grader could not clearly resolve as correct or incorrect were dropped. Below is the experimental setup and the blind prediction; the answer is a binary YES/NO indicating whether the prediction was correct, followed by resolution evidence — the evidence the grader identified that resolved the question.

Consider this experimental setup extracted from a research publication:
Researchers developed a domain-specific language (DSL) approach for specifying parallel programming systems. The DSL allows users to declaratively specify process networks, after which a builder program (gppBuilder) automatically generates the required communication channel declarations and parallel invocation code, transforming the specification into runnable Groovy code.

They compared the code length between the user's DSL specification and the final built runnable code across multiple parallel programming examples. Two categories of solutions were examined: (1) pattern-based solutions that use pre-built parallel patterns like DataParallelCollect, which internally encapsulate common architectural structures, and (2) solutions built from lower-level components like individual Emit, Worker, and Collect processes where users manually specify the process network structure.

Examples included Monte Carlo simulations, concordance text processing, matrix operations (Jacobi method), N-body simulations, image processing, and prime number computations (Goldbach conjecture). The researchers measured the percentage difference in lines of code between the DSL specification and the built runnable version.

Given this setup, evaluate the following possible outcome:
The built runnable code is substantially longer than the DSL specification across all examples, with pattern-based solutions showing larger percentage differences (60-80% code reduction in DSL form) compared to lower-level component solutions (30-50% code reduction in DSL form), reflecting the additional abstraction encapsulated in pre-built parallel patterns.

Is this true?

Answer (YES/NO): NO